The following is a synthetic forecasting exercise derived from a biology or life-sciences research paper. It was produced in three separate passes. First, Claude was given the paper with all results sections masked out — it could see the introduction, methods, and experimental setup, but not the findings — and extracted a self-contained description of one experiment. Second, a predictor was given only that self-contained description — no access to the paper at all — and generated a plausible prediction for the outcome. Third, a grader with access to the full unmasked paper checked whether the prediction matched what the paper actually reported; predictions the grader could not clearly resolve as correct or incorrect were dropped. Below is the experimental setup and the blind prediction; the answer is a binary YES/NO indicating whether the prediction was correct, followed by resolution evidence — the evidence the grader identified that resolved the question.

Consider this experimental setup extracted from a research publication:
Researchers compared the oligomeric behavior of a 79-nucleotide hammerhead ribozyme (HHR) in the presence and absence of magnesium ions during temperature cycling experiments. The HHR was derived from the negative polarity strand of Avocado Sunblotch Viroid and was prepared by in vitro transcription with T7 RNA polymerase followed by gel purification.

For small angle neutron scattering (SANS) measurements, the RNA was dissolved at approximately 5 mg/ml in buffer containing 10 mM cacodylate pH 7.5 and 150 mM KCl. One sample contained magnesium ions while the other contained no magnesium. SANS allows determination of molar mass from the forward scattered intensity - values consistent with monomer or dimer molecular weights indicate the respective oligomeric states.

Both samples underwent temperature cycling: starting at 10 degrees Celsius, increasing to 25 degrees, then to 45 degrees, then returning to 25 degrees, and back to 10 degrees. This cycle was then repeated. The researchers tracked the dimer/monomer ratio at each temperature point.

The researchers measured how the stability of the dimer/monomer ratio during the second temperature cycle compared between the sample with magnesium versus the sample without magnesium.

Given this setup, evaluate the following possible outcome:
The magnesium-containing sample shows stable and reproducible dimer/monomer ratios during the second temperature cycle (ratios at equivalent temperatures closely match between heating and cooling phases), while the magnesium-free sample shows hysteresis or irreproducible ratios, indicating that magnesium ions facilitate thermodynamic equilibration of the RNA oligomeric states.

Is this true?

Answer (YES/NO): YES